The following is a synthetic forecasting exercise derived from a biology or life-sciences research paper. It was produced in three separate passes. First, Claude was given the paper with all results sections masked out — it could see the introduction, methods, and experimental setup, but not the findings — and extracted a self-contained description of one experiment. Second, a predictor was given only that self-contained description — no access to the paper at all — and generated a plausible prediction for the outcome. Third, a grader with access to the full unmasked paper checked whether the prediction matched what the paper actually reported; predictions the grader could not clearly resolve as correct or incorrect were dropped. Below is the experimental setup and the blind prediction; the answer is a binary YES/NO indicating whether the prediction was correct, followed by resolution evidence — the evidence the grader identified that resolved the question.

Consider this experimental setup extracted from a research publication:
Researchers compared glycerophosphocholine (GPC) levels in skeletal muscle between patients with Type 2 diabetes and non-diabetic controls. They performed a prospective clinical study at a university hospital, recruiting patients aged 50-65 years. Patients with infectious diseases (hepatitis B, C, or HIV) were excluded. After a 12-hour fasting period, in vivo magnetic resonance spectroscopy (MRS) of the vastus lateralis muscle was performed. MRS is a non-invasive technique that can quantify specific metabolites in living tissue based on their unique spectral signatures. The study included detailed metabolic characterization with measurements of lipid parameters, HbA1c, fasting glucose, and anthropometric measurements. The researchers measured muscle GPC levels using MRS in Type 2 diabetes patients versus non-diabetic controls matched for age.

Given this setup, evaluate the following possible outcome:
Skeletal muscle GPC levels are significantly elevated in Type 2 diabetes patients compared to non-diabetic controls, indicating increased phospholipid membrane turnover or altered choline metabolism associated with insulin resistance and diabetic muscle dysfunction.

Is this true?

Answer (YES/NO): YES